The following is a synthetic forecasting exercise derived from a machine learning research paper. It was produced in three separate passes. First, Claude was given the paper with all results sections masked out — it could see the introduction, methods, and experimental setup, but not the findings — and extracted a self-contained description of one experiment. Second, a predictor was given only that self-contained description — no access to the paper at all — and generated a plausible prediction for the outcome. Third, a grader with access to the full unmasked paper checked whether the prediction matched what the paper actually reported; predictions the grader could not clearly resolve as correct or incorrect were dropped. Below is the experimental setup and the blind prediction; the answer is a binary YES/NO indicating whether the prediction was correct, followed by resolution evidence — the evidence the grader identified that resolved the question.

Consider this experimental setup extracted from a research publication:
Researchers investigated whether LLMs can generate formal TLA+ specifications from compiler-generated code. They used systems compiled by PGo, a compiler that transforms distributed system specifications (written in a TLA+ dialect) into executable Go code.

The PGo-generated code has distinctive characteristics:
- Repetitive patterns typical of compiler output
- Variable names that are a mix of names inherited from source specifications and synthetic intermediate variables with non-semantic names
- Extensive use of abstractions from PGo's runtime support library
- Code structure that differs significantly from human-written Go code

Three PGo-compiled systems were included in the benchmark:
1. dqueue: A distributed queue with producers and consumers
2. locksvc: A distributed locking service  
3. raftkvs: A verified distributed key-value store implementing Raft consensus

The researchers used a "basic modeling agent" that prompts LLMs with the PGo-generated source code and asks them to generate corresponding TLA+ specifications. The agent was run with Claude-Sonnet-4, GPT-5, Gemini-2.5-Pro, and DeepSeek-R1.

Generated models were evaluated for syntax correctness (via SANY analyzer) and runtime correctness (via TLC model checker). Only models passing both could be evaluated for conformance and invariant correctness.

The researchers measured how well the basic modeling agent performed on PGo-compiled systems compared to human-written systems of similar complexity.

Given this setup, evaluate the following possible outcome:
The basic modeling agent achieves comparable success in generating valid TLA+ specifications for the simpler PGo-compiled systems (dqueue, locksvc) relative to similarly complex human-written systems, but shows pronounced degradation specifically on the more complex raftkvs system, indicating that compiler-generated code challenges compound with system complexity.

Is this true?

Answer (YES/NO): NO